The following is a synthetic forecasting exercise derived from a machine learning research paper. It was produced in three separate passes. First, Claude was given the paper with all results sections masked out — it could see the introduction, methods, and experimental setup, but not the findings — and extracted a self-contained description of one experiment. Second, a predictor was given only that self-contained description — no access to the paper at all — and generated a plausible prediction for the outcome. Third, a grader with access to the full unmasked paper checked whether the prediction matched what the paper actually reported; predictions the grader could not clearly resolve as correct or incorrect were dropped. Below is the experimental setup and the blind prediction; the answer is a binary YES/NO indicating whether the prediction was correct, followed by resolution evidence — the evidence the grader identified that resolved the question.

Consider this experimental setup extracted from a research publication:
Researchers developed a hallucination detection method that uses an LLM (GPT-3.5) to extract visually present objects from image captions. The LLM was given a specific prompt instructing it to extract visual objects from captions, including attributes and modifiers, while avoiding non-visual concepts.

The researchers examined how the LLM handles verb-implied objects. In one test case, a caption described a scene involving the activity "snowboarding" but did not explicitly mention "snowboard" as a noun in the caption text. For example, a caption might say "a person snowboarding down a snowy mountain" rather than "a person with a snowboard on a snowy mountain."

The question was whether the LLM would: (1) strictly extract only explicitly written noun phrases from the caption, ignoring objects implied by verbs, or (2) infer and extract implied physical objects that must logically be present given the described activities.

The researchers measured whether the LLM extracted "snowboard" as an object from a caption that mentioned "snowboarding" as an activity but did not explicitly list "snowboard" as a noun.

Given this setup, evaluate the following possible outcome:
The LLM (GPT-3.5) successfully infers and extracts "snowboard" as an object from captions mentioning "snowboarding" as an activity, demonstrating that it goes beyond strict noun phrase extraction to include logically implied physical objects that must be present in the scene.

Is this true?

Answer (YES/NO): YES